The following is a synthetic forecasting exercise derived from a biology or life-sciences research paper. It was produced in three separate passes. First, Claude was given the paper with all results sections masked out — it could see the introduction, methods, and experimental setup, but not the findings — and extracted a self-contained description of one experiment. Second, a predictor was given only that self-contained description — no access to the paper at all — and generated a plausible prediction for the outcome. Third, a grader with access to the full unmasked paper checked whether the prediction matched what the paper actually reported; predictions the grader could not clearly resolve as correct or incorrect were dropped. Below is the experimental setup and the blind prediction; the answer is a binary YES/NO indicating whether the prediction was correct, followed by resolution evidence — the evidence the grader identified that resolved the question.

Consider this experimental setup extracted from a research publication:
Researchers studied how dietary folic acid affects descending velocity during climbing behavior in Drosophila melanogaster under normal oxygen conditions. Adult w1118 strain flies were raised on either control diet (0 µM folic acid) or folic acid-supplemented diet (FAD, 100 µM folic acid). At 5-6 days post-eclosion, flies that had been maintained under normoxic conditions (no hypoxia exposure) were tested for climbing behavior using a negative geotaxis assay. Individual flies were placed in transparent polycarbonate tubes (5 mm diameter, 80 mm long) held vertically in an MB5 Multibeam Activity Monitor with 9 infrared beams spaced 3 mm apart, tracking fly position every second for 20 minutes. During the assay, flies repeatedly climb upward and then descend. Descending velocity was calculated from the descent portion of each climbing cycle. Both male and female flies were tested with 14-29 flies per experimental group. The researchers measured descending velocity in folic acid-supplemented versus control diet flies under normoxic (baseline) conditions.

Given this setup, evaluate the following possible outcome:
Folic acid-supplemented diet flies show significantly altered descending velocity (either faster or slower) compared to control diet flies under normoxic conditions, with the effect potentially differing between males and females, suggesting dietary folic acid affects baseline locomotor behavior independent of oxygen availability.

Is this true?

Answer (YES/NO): NO